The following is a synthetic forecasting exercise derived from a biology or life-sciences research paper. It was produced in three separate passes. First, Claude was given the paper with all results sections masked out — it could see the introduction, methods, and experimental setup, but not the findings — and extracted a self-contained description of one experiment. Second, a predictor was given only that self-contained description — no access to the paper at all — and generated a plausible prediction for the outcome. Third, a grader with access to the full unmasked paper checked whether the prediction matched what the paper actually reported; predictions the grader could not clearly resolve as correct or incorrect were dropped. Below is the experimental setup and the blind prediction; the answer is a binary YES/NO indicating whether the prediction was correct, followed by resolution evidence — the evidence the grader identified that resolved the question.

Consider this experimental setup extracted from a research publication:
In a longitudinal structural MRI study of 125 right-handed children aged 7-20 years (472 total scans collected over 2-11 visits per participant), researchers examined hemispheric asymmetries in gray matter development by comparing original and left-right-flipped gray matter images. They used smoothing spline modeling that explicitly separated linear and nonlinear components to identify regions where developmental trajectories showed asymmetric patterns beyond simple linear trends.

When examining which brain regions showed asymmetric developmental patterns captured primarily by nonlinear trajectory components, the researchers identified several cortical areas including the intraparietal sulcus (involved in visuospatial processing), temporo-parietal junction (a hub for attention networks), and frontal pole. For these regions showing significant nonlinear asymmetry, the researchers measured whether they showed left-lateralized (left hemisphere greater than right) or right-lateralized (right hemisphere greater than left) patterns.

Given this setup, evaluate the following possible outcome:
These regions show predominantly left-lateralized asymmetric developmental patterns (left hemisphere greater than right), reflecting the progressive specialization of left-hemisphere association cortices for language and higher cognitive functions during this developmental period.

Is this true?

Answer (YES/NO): NO